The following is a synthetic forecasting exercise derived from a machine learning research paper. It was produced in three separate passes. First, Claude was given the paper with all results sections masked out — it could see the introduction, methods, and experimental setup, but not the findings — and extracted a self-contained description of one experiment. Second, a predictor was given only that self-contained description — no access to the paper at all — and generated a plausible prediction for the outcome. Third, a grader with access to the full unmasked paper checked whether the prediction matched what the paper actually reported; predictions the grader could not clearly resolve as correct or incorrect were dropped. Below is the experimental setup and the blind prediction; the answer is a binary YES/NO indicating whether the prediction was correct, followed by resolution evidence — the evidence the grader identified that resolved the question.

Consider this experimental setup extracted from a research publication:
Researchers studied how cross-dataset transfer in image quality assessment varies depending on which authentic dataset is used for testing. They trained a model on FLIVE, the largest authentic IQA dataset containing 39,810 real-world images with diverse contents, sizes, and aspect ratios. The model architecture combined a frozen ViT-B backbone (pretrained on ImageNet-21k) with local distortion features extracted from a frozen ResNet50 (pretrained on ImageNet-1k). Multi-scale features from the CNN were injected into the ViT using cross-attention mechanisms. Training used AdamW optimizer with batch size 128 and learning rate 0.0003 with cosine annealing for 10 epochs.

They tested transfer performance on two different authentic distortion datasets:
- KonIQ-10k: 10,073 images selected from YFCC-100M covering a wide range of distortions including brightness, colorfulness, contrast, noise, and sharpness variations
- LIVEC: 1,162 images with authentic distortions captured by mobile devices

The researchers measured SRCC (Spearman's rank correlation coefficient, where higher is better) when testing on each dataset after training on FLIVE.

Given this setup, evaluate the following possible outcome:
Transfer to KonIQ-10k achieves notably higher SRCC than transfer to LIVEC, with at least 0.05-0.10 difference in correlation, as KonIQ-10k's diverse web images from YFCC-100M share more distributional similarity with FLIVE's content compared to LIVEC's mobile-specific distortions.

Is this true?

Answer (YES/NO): NO